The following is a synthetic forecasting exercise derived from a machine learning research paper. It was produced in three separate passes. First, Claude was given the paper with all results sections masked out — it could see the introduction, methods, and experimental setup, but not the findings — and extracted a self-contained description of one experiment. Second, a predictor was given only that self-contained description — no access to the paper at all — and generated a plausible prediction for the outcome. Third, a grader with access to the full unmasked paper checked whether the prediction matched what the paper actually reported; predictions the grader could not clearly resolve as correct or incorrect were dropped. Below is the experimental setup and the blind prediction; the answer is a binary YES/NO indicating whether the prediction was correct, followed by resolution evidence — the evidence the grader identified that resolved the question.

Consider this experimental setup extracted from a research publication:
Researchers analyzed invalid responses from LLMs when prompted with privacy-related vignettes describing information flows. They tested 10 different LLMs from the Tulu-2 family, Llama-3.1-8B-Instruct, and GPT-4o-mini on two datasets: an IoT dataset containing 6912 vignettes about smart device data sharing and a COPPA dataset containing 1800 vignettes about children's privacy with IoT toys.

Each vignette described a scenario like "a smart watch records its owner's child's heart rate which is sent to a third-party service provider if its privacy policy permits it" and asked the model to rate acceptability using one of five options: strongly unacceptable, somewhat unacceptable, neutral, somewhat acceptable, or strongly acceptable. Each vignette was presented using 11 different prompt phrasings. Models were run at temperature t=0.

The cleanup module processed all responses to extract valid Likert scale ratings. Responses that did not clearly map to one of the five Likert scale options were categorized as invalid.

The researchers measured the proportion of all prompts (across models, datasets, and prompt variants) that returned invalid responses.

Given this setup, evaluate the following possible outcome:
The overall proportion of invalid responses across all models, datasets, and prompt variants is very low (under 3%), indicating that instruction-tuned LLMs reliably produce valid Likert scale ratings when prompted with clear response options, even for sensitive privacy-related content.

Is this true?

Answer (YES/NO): NO